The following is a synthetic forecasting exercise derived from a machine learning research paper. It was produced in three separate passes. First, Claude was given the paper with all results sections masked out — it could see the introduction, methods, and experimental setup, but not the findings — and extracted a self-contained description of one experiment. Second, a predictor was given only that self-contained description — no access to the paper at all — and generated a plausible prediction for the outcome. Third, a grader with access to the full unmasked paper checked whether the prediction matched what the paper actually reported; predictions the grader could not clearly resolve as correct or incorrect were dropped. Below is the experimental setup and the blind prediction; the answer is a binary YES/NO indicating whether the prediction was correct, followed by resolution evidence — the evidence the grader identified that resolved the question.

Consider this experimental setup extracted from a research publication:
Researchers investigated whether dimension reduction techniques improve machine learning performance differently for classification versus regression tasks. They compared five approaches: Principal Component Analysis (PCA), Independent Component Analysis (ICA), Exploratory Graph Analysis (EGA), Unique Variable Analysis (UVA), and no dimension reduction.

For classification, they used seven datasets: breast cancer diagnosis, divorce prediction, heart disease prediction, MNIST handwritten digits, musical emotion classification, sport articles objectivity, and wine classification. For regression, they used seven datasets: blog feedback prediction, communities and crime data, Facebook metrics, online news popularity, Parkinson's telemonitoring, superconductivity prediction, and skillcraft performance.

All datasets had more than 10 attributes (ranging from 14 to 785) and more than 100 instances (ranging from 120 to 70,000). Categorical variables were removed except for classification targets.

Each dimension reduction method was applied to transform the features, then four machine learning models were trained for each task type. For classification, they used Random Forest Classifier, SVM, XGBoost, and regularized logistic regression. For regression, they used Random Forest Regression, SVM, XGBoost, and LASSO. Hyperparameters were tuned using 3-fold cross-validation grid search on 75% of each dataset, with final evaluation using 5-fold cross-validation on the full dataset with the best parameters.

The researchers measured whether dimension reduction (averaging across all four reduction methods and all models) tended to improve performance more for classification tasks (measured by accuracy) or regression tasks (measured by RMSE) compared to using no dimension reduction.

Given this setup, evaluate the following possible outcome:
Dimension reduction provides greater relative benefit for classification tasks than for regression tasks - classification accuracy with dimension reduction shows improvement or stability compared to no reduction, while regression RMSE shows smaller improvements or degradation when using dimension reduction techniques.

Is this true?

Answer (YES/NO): YES